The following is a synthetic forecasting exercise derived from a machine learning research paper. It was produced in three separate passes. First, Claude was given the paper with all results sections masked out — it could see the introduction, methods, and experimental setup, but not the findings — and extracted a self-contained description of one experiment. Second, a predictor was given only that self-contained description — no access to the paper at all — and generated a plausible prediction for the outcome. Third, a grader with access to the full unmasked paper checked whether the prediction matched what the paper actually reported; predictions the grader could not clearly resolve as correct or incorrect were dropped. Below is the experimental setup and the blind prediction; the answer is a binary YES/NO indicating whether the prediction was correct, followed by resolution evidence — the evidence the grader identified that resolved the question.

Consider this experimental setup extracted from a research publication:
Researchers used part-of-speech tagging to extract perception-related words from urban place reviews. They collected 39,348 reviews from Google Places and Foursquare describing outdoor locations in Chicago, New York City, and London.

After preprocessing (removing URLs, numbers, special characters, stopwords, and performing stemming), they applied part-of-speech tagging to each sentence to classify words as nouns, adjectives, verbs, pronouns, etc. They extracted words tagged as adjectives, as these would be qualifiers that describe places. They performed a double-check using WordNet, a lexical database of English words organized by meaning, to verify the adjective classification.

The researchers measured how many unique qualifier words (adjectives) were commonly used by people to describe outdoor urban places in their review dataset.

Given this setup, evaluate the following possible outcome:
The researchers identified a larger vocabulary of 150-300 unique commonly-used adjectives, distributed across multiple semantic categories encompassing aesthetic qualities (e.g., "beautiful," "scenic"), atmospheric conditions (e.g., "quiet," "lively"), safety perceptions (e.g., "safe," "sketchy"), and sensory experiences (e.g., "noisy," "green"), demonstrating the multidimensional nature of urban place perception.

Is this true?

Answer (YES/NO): YES